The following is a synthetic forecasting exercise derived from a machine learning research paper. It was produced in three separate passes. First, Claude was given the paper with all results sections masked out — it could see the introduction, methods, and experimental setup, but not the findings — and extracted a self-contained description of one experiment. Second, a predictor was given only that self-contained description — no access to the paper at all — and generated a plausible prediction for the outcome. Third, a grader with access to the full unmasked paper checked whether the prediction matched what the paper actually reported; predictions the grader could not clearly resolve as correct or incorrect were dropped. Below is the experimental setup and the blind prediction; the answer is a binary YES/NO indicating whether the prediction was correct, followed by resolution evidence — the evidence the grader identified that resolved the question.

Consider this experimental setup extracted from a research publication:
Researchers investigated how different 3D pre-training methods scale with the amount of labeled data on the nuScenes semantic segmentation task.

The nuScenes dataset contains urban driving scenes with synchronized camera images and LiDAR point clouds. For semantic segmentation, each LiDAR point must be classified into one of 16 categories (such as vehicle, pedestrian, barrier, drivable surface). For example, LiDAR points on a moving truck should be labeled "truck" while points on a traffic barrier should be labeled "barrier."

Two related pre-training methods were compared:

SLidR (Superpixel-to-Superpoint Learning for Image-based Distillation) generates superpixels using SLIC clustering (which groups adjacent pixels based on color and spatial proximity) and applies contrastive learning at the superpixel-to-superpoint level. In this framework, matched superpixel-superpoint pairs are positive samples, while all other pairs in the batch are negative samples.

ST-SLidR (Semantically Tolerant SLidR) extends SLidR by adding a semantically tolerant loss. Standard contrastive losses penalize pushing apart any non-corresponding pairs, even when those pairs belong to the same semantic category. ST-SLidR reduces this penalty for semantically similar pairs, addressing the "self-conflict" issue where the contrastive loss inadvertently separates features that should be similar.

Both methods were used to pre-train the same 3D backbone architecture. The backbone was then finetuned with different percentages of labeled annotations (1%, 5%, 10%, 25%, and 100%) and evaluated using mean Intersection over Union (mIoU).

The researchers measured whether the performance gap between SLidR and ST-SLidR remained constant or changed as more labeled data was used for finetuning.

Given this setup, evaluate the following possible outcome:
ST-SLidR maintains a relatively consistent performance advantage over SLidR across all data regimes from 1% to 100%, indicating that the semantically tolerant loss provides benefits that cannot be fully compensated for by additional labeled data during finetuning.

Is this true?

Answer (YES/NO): NO